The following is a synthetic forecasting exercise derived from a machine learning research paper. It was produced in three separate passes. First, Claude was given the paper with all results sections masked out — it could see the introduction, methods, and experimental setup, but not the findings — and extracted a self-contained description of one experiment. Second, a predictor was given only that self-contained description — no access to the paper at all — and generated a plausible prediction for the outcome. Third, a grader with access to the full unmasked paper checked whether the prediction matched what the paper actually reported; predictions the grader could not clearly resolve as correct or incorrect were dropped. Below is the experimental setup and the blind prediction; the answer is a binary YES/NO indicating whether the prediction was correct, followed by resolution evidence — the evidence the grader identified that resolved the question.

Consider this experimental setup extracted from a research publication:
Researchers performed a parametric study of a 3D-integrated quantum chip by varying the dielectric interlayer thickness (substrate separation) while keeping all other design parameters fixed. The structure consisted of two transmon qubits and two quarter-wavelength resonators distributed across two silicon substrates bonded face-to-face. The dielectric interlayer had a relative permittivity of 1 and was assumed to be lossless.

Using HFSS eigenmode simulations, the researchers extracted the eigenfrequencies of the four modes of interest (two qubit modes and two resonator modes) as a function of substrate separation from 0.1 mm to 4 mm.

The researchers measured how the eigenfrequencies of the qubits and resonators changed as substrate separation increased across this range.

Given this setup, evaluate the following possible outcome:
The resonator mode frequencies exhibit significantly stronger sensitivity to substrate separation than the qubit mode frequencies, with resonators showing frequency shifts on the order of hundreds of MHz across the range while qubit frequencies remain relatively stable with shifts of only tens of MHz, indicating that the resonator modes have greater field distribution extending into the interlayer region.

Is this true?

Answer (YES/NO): NO